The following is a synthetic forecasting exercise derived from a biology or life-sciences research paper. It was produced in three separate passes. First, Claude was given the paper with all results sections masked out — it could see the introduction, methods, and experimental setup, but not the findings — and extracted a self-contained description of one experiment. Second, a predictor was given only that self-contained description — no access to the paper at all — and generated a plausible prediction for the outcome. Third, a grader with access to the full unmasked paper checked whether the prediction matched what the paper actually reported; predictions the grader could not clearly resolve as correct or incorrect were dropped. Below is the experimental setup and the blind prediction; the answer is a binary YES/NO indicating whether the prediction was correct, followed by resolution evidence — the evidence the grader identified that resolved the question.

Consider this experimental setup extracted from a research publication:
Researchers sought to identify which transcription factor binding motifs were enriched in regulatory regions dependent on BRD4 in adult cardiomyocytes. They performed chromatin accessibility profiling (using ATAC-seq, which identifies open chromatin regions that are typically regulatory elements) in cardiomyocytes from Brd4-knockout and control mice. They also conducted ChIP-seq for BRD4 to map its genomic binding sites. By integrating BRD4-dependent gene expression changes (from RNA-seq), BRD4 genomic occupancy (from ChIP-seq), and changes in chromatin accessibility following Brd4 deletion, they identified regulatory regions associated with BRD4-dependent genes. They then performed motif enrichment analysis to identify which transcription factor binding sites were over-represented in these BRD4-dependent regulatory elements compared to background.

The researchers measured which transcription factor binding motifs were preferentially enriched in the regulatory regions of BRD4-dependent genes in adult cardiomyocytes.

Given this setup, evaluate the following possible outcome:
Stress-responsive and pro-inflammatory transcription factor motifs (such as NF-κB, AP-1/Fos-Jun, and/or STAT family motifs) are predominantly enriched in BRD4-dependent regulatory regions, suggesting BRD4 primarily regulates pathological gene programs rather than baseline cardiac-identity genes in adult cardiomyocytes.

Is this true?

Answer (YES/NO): NO